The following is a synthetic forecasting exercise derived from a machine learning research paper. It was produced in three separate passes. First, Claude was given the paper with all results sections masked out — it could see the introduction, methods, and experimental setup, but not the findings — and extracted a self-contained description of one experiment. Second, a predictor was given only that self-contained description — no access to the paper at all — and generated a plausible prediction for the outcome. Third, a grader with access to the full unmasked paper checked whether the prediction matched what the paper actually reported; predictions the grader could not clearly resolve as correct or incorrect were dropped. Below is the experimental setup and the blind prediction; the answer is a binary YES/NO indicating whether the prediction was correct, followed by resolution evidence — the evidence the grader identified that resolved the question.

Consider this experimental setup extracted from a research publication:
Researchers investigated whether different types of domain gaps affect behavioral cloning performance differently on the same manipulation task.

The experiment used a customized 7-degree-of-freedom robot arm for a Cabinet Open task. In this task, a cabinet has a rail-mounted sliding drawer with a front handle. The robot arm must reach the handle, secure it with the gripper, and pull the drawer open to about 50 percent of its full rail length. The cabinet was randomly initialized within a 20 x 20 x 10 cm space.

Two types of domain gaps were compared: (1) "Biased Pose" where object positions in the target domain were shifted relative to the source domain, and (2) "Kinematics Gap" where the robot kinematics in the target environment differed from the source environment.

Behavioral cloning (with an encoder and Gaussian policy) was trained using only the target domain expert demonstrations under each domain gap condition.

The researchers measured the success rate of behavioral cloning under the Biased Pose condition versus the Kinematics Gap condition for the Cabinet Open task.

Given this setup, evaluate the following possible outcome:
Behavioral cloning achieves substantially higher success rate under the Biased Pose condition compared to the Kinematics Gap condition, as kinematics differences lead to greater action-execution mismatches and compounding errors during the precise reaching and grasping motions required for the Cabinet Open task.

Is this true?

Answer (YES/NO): NO